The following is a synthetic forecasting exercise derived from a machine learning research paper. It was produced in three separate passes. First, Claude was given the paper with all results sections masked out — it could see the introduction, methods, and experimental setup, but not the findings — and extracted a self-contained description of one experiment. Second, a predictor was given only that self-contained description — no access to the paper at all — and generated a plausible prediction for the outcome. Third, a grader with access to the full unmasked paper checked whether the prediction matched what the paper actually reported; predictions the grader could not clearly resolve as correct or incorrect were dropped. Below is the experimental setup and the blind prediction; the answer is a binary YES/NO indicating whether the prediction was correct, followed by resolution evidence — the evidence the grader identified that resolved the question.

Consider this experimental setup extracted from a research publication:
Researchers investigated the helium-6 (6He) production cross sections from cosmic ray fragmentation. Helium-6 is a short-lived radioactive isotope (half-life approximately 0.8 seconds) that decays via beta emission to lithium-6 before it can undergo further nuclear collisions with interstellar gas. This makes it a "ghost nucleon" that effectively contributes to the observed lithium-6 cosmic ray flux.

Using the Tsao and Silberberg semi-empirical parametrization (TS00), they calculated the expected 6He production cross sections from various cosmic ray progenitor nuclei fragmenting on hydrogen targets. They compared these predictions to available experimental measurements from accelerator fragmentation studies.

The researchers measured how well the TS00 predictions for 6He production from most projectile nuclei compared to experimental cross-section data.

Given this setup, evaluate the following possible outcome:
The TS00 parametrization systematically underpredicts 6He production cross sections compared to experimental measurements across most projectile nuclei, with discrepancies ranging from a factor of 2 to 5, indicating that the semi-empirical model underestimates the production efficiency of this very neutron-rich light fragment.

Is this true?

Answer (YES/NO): NO